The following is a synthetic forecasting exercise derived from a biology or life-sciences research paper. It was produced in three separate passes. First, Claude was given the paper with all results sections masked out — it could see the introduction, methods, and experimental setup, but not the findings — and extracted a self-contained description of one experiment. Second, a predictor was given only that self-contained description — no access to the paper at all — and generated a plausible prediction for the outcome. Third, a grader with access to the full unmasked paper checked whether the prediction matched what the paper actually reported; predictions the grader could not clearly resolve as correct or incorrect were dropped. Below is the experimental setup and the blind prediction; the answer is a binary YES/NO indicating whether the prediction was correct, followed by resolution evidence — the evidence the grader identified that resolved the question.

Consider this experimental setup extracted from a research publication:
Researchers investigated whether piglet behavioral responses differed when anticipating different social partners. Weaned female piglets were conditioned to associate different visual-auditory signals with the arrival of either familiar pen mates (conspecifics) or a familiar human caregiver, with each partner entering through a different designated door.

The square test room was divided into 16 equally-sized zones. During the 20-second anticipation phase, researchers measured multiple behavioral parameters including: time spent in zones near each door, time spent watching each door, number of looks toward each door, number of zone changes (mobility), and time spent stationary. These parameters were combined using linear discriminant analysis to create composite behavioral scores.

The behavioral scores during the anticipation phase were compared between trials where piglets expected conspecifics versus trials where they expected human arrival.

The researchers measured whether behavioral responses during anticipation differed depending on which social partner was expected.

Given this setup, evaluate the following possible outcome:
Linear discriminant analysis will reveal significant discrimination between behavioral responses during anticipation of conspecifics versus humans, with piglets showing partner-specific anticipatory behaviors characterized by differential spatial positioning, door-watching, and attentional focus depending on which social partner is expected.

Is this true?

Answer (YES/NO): YES